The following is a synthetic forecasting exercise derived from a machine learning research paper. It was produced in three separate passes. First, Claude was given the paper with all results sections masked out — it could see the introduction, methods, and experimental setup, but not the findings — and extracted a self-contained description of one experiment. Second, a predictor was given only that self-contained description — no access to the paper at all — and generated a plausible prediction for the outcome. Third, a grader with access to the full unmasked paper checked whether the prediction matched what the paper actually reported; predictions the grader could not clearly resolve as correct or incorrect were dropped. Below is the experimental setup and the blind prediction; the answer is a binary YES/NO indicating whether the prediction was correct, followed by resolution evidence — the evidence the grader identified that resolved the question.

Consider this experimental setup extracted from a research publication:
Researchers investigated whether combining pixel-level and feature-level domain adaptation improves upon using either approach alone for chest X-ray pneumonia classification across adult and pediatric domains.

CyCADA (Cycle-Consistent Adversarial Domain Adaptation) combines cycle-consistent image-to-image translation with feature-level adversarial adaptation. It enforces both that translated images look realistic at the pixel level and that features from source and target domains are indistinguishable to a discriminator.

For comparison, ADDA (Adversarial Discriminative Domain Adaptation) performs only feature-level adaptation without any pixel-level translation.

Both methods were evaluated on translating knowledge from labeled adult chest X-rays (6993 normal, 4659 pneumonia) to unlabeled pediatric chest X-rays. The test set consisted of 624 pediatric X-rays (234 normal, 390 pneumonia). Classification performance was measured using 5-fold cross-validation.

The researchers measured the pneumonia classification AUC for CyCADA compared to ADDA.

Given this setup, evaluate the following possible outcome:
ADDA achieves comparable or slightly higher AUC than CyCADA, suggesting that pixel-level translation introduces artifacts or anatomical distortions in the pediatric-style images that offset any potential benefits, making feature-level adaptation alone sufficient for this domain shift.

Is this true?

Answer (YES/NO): NO